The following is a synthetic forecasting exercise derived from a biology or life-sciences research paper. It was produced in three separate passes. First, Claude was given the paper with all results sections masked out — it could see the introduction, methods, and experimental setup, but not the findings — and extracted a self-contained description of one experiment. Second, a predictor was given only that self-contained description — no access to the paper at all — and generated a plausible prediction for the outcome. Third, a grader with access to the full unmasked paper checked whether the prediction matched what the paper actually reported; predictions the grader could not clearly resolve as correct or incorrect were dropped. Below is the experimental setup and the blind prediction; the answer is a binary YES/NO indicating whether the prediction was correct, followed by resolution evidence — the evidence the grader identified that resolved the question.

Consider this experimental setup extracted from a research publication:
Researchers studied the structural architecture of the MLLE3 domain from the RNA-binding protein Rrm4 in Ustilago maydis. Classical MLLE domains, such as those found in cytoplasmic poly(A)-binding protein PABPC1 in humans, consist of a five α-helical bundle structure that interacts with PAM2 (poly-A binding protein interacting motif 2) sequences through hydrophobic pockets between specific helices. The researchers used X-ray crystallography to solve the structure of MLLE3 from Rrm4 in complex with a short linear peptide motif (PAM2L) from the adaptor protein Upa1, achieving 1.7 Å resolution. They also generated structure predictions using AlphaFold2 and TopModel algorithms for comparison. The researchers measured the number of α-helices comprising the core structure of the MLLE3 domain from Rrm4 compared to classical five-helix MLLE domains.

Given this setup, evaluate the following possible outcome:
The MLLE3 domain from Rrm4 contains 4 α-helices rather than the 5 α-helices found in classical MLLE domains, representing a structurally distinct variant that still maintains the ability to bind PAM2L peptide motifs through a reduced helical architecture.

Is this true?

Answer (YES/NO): NO